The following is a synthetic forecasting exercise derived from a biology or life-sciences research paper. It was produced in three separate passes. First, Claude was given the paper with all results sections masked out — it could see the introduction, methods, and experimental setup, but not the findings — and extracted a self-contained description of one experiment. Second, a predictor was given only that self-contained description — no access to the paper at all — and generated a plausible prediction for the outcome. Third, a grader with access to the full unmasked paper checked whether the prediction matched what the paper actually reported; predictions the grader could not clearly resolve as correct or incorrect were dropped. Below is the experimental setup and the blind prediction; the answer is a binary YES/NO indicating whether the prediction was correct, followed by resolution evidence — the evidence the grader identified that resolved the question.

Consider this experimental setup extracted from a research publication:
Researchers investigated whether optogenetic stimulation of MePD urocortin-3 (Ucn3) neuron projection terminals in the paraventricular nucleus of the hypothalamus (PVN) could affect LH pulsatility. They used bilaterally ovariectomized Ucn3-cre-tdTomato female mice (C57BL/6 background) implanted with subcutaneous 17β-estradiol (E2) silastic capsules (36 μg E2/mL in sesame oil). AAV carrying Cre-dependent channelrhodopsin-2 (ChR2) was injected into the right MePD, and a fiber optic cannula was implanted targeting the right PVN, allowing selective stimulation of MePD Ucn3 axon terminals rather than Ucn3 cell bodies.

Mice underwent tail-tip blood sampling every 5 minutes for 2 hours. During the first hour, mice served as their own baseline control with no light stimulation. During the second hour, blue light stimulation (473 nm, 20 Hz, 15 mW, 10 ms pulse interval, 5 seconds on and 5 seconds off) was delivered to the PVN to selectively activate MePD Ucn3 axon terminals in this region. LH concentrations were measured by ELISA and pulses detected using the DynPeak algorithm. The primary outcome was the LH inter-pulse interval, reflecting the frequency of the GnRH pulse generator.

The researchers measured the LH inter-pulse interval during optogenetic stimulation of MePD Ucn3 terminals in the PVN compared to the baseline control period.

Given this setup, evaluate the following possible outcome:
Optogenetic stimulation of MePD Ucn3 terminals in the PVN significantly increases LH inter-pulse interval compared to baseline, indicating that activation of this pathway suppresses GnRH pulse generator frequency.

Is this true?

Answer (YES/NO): YES